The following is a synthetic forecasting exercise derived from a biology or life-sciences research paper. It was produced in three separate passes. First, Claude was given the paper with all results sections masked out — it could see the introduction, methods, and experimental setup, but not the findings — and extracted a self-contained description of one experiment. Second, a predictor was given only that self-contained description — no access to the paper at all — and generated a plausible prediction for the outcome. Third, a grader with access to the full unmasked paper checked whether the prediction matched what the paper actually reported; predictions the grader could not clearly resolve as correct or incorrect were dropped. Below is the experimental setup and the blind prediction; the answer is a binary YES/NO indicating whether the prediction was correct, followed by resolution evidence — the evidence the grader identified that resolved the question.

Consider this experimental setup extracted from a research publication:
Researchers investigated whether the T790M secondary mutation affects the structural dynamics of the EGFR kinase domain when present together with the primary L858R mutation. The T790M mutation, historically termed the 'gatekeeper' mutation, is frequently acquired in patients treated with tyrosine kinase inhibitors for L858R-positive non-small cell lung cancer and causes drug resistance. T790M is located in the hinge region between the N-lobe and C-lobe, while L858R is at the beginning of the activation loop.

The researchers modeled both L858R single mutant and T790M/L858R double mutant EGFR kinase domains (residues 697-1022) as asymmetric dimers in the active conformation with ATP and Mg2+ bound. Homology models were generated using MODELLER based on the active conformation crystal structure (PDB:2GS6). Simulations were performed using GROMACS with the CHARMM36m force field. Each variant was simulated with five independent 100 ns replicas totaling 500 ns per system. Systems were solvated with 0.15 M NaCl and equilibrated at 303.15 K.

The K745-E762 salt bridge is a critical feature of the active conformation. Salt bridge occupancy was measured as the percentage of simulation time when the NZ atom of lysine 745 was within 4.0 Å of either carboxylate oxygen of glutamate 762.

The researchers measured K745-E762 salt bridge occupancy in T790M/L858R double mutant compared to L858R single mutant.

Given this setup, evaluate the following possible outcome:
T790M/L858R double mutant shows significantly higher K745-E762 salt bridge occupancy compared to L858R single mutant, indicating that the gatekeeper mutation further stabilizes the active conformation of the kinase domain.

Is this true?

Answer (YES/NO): NO